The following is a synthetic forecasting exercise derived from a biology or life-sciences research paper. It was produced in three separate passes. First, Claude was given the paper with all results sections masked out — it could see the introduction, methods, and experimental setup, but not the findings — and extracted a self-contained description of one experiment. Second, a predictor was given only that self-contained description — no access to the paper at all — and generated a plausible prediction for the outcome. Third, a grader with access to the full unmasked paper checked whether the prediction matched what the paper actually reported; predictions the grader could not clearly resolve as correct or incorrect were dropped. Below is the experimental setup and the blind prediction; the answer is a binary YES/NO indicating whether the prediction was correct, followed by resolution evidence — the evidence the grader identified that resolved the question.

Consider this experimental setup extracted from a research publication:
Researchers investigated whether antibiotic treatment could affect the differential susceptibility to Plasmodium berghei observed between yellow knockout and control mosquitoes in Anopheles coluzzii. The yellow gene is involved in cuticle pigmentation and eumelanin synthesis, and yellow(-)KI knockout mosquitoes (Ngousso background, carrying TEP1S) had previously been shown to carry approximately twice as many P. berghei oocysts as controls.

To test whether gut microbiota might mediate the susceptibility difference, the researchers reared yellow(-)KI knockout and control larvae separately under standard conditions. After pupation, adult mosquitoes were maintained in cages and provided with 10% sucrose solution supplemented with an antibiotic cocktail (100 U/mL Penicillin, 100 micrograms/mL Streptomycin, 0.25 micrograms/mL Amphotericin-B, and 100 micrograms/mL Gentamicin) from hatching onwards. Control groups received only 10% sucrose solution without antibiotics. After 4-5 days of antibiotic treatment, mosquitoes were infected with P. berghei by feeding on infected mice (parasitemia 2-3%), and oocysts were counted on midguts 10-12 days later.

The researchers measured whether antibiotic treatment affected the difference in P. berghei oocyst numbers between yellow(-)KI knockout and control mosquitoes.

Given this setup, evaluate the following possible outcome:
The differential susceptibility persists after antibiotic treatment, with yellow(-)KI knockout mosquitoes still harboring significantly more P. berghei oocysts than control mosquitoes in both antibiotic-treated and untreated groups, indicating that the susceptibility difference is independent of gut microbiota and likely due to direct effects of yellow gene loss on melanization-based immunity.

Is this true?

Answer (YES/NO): NO